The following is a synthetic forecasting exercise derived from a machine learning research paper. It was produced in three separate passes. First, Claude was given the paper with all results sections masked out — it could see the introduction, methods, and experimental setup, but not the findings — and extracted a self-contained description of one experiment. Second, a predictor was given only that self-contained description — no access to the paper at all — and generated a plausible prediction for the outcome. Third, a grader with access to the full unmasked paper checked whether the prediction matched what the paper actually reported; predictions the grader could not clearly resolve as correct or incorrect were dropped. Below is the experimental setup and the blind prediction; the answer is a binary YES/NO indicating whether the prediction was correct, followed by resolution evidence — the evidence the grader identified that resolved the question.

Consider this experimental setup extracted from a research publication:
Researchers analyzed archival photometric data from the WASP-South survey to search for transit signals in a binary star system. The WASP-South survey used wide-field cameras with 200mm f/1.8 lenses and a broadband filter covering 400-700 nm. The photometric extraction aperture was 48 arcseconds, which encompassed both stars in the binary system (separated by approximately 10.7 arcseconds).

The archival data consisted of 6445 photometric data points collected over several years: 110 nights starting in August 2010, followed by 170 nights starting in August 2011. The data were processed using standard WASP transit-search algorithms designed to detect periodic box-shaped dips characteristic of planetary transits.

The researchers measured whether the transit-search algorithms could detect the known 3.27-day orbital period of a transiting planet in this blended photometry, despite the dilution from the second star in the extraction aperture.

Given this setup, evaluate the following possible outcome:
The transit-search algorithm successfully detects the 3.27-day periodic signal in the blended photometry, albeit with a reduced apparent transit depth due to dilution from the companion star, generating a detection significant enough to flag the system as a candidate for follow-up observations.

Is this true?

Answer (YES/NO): NO